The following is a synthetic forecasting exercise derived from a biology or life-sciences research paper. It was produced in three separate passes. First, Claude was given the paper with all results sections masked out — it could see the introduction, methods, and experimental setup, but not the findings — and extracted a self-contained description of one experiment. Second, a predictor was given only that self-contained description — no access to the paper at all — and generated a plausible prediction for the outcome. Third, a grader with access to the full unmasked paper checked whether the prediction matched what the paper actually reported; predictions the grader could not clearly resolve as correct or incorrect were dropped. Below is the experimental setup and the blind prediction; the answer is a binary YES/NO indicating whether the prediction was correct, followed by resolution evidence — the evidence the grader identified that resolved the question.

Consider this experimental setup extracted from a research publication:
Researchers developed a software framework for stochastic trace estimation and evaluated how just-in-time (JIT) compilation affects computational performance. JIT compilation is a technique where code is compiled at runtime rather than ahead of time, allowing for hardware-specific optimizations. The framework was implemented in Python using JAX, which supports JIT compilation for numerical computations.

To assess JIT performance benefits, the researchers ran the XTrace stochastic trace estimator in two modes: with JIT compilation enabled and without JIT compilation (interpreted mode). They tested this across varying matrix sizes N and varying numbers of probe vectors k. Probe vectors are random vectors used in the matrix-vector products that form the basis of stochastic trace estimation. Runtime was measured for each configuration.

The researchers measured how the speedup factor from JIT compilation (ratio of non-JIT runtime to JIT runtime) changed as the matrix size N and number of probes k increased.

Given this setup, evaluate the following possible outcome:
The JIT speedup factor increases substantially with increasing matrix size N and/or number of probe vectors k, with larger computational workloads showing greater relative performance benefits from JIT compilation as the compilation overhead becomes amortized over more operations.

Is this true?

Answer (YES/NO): NO